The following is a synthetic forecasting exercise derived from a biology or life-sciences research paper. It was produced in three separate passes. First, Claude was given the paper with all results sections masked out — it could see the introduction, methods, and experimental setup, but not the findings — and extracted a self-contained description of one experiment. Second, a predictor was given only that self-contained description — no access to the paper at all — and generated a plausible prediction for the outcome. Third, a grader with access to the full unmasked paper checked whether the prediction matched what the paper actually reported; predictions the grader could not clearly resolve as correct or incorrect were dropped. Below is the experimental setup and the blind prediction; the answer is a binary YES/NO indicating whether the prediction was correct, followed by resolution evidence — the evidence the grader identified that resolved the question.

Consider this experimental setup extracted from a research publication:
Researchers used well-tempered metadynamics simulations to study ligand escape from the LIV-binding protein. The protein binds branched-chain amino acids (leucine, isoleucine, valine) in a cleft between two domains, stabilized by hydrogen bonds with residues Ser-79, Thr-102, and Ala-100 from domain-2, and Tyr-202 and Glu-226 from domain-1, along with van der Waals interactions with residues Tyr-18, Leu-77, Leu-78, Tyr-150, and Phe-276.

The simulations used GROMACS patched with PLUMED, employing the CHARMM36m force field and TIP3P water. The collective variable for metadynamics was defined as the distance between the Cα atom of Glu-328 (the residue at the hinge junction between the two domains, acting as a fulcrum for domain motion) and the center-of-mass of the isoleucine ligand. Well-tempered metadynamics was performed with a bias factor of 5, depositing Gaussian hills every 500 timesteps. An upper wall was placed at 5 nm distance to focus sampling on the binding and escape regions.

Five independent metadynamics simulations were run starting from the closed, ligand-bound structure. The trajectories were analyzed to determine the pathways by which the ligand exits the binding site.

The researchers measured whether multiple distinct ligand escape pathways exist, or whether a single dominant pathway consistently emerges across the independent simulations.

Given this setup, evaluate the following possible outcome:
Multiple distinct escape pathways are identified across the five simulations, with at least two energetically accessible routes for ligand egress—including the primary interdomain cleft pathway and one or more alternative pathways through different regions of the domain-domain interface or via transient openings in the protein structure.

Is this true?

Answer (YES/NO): NO